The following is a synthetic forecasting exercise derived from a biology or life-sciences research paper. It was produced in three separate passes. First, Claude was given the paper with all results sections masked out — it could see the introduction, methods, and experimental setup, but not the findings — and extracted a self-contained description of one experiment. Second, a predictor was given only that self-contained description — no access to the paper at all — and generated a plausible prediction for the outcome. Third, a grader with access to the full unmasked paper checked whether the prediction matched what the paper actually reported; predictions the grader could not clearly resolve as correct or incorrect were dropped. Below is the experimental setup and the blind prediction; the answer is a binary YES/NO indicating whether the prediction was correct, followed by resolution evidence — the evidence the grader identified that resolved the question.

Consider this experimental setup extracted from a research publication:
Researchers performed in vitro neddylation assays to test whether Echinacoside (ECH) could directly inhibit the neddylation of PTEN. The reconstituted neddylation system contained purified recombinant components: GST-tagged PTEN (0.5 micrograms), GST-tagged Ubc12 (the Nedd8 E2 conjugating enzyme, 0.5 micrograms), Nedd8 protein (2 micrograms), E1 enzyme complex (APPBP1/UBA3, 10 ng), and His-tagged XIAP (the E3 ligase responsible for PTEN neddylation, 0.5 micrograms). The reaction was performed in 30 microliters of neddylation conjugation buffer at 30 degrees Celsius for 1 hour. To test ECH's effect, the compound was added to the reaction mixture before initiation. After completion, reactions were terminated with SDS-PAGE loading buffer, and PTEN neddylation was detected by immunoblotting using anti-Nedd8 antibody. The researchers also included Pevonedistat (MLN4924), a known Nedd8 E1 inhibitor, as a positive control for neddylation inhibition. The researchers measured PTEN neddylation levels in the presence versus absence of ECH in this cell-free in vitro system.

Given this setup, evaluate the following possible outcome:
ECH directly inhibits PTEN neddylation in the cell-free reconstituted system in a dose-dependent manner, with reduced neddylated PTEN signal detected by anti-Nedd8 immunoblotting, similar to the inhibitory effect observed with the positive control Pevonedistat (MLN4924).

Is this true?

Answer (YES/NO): NO